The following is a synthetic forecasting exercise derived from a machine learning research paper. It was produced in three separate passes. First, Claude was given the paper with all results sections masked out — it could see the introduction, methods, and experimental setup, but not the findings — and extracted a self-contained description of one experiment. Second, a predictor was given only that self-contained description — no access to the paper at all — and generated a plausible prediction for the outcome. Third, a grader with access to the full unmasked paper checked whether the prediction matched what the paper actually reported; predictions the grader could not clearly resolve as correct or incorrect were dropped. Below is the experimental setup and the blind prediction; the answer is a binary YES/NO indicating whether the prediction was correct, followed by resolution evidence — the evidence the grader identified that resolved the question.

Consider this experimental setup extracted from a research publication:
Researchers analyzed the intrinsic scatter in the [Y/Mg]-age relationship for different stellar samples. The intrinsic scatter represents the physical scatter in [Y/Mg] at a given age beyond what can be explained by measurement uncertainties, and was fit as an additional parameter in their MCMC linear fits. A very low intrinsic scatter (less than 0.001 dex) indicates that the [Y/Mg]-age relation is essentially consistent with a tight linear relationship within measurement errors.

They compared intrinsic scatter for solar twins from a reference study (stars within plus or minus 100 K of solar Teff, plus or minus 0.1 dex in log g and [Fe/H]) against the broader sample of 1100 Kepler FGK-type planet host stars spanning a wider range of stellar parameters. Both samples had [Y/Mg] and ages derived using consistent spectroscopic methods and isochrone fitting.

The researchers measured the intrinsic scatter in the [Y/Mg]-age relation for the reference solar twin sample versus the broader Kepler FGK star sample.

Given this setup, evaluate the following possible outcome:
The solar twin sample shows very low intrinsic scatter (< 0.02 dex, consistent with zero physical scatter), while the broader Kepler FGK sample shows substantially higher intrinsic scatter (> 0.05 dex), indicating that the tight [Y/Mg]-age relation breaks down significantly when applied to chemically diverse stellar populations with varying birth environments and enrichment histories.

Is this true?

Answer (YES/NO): YES